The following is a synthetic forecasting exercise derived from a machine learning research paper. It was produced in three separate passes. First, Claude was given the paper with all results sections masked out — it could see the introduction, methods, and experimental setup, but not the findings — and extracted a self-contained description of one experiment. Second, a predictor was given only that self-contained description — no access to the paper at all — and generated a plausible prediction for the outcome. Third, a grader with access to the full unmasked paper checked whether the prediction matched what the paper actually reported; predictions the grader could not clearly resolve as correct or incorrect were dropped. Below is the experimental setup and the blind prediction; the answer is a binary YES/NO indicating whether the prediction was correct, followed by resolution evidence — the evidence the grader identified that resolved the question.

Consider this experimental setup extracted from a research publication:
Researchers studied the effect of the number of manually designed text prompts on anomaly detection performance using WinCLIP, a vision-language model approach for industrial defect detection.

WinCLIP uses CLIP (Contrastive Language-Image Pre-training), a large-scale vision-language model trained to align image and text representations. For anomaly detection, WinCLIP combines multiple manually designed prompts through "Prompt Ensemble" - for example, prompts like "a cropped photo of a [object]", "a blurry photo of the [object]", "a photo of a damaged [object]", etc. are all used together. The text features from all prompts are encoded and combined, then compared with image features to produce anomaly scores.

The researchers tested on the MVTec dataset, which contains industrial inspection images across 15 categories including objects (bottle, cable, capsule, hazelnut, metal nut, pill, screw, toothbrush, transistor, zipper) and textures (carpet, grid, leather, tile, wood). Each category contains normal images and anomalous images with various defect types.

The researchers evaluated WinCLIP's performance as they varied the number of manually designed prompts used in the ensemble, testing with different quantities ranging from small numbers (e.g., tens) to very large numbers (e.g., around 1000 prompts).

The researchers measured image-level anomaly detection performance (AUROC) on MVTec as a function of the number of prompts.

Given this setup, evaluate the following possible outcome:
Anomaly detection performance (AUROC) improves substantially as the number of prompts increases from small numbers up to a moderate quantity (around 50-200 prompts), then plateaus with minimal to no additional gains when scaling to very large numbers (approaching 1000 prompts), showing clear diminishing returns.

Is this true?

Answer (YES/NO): NO